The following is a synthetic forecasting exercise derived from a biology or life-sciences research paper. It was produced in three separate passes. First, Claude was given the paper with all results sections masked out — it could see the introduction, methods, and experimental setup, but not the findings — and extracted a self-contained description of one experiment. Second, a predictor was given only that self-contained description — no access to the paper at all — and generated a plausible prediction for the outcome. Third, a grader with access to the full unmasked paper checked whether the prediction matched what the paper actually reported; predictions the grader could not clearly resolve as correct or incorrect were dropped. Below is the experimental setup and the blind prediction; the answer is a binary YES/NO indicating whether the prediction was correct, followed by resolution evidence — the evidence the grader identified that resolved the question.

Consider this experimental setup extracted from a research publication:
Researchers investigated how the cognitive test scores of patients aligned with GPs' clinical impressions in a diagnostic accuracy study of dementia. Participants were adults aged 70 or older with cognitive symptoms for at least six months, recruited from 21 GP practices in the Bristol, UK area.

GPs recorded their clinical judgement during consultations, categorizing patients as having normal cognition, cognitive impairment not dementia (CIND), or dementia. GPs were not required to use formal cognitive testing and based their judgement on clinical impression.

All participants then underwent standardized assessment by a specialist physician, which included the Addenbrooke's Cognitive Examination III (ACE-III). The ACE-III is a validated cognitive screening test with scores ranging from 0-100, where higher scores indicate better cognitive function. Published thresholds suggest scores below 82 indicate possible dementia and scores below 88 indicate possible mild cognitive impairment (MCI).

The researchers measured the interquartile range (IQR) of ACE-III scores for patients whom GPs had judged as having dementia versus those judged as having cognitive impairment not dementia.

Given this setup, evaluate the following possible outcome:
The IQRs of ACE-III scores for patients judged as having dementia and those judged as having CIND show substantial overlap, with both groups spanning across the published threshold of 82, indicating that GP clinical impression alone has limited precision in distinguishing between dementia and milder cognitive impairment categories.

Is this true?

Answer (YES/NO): NO